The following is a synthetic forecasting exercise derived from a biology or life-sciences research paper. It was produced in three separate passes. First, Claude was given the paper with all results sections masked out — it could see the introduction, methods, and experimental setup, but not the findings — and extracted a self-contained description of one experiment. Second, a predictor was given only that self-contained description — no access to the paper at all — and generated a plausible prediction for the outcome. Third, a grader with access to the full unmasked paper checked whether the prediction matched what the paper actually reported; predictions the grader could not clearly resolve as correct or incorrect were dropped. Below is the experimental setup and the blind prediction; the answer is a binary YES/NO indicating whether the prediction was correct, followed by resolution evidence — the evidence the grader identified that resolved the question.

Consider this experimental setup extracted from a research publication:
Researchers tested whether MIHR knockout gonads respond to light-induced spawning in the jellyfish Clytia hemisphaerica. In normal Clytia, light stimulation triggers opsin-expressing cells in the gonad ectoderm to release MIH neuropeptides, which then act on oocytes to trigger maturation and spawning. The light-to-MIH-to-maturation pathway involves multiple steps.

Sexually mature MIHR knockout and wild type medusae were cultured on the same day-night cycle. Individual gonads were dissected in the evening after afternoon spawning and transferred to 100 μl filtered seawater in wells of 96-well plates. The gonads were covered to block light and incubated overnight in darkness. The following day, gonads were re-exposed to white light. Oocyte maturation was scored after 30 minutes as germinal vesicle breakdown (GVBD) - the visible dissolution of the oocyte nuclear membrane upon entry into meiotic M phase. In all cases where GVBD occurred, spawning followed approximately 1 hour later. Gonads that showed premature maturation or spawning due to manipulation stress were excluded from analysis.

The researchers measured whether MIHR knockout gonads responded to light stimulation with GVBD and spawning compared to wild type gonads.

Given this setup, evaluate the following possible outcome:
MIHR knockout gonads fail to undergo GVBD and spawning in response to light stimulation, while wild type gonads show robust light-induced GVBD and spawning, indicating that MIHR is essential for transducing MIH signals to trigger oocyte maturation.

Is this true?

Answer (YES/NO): YES